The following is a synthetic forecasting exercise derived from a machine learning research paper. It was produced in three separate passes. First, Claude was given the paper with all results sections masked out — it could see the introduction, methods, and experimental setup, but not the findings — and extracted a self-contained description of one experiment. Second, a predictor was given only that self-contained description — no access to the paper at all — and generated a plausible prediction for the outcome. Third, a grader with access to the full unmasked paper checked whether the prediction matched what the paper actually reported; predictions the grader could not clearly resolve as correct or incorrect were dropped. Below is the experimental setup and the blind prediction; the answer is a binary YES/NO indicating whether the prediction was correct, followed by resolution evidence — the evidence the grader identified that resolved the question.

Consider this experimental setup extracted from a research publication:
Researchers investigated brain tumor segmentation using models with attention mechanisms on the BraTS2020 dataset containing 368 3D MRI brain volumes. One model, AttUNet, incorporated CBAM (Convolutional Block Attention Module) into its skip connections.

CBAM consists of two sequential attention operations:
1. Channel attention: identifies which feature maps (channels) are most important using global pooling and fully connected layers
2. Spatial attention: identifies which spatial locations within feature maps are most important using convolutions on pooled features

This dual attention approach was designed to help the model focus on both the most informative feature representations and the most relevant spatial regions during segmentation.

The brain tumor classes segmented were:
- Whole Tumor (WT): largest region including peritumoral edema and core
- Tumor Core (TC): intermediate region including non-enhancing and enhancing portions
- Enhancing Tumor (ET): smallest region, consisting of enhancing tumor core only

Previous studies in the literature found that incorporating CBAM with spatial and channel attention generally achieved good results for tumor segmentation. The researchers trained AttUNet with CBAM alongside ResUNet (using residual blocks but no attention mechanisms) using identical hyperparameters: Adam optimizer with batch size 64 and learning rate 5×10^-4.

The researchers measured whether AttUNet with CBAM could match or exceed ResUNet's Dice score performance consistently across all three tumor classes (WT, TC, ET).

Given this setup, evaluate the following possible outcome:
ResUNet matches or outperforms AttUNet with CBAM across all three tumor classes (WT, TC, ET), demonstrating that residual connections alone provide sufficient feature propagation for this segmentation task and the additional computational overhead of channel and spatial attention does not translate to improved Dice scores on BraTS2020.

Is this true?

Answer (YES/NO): YES